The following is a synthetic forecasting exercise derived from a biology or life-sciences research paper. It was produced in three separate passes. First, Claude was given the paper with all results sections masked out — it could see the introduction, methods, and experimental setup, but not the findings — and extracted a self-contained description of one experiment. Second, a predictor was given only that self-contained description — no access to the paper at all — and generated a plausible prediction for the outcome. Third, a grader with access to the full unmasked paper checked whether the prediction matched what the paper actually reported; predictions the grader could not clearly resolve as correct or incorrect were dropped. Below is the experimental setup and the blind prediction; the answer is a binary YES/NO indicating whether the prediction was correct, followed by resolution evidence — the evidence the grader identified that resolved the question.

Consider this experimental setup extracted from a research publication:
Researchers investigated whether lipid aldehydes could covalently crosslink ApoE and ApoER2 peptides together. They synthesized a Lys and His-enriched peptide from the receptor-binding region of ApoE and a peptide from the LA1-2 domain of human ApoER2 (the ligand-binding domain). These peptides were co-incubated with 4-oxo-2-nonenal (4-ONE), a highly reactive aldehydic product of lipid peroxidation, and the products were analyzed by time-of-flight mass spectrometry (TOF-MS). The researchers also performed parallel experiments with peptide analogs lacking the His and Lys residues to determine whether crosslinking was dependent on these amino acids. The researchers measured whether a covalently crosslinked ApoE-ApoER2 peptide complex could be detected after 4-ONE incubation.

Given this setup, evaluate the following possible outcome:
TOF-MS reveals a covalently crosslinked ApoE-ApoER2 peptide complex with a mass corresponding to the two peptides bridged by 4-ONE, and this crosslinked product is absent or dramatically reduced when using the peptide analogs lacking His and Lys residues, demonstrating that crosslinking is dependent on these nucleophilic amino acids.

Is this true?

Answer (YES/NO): YES